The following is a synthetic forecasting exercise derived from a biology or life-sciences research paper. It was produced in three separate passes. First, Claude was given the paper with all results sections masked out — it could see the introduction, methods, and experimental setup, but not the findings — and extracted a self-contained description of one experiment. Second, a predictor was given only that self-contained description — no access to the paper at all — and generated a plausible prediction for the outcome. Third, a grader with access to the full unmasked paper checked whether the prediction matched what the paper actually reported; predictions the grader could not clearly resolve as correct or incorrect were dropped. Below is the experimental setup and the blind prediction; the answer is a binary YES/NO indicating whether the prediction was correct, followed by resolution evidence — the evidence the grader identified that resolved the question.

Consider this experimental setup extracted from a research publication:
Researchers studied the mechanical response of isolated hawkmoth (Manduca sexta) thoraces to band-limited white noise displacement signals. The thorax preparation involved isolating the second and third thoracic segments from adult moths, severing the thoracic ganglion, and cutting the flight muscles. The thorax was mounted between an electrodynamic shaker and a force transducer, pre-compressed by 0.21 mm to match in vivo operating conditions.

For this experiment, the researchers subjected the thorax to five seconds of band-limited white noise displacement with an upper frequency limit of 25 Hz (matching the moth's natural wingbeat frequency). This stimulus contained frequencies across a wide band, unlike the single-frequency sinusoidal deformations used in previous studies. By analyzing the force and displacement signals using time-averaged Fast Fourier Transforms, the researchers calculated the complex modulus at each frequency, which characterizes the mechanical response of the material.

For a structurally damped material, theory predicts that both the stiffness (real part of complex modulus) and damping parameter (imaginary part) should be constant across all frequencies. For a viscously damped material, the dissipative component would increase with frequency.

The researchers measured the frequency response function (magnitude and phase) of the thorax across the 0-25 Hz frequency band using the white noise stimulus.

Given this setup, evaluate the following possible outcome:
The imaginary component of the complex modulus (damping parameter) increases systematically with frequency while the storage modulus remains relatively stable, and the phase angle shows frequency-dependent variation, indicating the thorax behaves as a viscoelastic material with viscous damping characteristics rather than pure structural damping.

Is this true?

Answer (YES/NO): NO